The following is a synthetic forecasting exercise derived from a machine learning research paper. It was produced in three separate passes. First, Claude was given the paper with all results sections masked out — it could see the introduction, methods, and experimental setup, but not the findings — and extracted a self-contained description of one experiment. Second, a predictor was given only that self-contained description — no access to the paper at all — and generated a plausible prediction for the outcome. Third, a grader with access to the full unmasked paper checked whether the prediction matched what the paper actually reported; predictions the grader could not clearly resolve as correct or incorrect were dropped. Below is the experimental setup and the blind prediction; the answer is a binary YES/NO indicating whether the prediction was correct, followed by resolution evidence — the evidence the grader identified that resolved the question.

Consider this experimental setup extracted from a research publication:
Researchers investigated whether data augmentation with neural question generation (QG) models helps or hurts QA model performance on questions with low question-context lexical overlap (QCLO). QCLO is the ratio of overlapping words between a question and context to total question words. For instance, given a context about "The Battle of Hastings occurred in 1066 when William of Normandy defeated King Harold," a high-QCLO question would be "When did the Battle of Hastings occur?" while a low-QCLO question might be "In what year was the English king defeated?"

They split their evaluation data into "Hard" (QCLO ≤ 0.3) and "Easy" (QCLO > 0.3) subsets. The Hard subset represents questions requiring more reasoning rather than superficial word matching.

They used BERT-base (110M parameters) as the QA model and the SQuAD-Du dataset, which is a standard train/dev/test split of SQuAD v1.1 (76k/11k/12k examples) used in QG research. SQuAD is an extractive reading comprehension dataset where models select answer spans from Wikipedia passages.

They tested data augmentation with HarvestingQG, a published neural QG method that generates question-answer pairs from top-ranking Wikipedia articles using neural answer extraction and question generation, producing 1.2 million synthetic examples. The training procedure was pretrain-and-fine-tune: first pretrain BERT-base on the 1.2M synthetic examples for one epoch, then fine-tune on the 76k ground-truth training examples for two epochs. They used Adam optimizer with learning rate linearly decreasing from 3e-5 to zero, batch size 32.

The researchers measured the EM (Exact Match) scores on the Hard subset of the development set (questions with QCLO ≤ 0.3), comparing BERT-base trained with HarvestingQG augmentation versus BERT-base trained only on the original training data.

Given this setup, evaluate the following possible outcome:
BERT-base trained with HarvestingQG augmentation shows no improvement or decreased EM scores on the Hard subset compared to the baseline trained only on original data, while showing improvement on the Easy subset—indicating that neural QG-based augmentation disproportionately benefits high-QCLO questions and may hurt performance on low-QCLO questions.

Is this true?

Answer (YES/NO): NO